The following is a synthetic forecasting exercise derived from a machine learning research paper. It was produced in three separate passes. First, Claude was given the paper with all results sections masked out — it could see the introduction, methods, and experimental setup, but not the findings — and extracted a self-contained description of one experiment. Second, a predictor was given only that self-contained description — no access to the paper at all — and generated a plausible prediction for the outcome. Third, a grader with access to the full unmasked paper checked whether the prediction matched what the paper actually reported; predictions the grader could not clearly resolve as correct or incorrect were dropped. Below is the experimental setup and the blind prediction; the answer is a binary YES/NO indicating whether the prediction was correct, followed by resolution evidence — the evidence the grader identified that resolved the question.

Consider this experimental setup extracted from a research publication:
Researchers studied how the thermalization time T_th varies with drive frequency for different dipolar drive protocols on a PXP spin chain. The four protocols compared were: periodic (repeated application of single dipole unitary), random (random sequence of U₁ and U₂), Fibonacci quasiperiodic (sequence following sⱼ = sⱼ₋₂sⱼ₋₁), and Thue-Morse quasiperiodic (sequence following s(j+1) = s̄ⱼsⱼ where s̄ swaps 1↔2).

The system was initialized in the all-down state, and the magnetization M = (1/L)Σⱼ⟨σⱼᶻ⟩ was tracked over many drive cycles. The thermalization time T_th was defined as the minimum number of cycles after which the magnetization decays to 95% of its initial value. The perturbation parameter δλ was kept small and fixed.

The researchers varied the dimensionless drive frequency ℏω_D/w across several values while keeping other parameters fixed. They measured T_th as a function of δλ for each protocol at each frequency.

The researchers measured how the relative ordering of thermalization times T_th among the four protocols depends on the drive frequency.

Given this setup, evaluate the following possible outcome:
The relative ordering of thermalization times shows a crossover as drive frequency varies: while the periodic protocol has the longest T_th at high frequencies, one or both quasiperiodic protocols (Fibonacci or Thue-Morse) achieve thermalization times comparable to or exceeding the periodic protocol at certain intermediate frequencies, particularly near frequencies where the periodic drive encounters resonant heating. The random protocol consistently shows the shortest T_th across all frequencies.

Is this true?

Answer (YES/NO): NO